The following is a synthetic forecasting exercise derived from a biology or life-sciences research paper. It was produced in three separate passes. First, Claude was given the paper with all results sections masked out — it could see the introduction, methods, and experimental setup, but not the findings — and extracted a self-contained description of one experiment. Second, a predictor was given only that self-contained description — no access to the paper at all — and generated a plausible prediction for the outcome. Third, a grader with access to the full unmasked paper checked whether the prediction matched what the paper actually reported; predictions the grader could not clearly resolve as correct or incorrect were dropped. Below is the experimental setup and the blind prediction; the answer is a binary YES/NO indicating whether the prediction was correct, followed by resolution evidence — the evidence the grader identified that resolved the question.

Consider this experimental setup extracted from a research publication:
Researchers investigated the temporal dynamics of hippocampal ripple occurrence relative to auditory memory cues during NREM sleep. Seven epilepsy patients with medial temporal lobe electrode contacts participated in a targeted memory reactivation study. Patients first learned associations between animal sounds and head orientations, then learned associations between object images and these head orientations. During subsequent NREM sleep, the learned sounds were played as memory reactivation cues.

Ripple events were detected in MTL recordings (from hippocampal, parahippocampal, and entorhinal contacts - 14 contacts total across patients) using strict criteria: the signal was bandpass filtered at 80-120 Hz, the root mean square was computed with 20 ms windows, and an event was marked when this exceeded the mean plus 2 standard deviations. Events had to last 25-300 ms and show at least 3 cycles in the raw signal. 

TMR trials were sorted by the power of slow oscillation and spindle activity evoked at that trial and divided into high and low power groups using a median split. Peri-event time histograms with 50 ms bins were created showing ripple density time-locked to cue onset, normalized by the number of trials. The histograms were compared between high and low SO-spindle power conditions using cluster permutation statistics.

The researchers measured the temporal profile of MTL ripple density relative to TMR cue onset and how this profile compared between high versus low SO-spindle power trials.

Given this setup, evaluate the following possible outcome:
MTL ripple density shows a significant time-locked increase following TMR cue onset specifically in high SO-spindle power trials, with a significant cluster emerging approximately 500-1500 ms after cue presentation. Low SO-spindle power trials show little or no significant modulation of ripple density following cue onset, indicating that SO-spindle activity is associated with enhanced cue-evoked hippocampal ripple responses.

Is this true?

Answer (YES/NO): YES